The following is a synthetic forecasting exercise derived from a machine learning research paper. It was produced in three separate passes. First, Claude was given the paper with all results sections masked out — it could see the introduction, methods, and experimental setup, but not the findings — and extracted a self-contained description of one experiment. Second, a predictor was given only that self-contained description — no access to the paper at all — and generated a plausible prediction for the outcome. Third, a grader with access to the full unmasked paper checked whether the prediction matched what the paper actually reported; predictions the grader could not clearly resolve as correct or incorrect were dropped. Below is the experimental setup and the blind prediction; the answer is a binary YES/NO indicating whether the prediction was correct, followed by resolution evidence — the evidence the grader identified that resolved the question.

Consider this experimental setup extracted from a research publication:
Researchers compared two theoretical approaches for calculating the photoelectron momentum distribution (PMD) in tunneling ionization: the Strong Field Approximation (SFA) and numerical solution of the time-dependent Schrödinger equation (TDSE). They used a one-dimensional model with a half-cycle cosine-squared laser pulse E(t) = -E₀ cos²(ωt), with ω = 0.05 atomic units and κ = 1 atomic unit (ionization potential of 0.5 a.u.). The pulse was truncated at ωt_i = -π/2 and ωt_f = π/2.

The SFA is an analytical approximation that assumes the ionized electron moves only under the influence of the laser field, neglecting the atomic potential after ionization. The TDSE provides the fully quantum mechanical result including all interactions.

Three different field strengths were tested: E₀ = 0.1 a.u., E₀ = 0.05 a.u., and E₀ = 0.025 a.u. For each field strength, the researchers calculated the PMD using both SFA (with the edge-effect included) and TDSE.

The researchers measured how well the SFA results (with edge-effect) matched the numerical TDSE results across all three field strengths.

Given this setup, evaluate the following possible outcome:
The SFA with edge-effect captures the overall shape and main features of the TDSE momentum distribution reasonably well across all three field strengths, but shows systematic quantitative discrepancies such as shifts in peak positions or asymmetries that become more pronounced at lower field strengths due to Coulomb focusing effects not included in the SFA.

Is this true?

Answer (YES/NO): NO